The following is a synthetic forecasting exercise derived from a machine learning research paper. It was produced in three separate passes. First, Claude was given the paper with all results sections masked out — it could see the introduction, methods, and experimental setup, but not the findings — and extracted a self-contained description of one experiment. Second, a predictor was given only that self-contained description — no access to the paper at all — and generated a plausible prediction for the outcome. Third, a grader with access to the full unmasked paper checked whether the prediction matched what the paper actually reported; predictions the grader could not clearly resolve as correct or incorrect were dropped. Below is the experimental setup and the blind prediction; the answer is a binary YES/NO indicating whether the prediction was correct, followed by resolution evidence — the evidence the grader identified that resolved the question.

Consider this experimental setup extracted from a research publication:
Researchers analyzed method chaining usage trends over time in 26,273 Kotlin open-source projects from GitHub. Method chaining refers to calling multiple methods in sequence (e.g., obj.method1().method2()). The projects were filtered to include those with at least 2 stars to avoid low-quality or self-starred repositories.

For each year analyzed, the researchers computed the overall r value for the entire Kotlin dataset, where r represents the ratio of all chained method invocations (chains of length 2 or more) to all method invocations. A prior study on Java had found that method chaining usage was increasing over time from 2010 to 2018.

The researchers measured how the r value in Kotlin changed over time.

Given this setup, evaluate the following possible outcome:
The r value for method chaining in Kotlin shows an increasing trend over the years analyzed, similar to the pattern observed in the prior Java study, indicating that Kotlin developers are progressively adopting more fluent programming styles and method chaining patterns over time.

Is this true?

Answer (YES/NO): NO